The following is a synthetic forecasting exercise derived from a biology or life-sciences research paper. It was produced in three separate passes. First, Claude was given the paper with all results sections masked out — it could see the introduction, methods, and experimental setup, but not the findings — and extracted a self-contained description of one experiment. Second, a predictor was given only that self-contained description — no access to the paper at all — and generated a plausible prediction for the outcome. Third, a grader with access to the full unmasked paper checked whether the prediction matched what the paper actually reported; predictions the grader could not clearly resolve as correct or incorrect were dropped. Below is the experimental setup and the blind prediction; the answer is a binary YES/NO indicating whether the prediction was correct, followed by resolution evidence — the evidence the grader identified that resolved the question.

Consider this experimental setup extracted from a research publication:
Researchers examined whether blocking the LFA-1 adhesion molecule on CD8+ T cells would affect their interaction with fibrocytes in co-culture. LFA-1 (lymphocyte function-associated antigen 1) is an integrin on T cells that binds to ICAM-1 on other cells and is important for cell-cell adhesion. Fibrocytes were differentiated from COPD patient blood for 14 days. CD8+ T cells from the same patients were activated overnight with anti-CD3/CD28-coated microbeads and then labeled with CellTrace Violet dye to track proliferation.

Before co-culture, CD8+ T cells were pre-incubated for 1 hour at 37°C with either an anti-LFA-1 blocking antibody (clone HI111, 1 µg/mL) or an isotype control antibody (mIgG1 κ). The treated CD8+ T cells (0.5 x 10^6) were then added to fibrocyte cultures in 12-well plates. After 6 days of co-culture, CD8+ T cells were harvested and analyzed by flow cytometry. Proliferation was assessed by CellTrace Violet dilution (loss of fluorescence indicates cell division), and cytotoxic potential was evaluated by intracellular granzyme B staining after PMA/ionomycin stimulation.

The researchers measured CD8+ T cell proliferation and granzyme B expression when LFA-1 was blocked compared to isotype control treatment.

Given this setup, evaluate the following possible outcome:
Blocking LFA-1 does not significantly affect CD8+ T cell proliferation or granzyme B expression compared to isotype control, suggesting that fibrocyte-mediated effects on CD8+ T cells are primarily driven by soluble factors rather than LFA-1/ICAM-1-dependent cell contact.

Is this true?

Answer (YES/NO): NO